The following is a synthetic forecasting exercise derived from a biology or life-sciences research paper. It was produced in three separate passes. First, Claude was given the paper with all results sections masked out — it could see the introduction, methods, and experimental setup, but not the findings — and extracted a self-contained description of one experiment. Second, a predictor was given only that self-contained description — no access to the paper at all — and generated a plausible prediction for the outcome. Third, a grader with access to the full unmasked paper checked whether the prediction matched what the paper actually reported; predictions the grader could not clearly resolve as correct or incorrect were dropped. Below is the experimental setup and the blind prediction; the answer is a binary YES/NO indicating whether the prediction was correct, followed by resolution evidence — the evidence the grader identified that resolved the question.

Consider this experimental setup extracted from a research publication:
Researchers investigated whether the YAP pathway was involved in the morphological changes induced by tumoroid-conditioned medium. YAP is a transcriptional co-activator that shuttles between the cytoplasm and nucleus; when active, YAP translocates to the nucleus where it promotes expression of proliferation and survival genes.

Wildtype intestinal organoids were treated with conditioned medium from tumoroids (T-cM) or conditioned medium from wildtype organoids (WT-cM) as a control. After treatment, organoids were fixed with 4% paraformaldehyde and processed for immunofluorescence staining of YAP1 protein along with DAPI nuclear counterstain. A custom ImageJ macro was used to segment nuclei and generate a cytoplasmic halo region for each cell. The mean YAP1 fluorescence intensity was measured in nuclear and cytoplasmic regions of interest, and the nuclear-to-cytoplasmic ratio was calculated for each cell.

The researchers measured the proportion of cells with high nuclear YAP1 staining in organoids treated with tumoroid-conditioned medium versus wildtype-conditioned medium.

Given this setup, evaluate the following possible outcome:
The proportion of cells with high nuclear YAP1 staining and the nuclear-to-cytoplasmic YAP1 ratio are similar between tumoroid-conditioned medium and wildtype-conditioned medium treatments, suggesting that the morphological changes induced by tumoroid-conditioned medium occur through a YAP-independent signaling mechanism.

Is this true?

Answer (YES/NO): NO